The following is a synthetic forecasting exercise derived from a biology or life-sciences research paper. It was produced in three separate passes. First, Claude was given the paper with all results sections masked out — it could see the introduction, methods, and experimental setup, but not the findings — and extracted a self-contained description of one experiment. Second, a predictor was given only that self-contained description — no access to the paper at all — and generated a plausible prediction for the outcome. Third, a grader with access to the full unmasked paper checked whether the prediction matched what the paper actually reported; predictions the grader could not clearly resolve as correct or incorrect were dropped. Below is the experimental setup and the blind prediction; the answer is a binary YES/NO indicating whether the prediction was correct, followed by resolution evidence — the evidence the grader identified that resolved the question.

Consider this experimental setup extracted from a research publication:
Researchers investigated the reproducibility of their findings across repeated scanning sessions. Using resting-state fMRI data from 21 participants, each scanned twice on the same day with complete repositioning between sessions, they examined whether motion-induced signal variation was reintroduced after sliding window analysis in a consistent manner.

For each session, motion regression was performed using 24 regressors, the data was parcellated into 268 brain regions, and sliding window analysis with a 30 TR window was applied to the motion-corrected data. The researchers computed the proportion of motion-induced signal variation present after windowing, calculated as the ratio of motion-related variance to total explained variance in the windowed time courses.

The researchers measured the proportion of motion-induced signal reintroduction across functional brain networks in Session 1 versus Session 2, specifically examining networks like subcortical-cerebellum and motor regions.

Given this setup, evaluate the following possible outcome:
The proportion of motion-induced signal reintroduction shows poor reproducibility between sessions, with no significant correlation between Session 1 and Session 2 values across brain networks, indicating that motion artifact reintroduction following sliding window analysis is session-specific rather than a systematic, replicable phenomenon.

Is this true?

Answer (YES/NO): NO